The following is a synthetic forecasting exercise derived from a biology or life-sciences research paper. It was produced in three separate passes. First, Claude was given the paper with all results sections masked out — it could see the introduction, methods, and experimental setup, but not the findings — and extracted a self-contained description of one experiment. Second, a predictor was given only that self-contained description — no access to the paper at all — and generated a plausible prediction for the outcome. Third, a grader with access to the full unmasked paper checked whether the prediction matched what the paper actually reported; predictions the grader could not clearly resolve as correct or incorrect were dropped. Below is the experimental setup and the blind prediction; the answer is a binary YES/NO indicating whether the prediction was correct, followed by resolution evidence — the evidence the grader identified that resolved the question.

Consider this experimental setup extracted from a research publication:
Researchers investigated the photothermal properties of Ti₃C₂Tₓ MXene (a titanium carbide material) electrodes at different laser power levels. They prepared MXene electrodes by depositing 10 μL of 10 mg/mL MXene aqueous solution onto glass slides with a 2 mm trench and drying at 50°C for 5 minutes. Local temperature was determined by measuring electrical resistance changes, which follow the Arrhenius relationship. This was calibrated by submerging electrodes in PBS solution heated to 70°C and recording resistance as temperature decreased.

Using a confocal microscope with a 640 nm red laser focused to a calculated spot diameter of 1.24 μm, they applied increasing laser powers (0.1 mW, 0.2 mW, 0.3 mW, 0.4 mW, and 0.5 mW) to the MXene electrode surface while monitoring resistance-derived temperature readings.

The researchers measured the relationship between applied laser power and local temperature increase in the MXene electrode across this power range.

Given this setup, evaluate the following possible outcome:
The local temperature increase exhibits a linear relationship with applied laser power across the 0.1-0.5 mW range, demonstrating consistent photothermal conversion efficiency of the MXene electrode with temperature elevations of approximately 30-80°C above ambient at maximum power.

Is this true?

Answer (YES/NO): NO